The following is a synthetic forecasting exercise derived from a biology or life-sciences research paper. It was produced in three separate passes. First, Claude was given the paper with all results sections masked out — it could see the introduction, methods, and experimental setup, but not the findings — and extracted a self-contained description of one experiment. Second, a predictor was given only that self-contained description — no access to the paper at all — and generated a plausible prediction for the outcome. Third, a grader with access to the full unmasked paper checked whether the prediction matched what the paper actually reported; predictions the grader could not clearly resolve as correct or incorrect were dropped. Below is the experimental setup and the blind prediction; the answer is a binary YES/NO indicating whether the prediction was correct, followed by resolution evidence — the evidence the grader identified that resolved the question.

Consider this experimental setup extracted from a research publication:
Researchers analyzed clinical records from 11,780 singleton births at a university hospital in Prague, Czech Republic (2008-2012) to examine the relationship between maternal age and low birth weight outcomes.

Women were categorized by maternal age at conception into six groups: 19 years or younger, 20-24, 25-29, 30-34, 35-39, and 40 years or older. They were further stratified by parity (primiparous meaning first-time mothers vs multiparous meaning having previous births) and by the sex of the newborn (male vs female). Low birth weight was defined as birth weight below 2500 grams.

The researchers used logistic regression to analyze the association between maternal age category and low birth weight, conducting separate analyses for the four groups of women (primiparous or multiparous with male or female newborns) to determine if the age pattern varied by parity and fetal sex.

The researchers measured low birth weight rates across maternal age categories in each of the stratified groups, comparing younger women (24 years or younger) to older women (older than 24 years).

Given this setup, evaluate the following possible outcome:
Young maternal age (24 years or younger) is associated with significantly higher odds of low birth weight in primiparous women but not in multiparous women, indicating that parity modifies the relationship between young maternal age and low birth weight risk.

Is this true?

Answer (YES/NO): NO